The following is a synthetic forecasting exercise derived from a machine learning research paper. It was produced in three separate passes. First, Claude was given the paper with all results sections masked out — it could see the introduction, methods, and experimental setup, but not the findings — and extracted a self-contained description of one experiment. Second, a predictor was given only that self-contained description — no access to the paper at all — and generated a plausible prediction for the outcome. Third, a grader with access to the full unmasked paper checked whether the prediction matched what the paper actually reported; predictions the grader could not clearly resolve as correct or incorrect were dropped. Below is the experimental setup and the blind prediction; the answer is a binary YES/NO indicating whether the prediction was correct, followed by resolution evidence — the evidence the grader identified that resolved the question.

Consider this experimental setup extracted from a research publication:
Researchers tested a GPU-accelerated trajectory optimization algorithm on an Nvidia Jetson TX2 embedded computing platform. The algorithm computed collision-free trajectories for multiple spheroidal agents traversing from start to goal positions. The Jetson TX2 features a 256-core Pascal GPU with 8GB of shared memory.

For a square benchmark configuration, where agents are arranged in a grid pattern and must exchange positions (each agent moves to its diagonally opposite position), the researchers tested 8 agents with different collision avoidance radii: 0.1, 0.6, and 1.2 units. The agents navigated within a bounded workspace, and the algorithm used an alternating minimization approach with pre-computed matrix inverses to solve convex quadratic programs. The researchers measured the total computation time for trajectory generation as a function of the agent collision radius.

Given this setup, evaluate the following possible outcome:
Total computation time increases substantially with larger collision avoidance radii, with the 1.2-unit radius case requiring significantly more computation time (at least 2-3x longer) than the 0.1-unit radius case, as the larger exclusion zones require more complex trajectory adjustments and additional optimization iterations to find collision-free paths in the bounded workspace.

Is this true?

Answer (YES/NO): NO